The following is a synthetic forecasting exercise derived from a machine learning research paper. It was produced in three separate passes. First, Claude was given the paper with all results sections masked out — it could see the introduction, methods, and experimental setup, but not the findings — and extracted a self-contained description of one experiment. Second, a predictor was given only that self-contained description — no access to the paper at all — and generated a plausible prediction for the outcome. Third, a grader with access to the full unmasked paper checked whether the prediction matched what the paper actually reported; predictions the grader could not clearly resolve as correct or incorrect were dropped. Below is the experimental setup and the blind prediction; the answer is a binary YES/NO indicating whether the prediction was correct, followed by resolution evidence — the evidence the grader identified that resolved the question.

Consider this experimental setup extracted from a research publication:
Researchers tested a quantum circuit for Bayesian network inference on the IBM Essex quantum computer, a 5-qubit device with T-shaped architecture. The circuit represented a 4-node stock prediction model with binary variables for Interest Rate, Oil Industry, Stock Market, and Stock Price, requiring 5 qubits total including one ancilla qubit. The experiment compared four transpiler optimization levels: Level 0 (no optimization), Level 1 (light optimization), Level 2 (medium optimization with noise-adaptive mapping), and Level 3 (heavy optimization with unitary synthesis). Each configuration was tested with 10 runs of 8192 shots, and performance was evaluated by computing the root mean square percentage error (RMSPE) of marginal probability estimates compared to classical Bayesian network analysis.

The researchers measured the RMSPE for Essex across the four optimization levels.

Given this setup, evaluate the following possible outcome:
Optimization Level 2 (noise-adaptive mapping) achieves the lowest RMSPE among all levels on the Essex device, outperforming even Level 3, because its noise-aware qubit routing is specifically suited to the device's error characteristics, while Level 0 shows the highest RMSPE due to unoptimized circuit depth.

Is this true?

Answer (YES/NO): NO